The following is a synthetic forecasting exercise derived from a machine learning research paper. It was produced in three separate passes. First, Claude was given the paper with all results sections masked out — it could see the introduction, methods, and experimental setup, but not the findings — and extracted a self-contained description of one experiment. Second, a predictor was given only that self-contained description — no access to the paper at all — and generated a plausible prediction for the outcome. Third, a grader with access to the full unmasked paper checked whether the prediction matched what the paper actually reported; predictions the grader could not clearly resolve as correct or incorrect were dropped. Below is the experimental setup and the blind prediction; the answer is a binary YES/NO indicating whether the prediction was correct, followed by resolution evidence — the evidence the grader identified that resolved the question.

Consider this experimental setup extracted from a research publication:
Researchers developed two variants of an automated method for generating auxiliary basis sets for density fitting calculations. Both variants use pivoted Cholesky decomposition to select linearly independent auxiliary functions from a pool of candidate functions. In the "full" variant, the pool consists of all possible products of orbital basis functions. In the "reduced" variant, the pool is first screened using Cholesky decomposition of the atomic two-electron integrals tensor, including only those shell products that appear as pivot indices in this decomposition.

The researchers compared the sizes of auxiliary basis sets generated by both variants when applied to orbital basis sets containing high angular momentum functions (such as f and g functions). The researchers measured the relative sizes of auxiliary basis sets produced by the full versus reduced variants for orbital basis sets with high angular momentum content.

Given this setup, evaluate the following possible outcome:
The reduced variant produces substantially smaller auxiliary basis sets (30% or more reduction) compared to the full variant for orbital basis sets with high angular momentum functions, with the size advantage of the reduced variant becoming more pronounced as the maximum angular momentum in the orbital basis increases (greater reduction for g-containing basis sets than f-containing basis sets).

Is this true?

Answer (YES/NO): YES